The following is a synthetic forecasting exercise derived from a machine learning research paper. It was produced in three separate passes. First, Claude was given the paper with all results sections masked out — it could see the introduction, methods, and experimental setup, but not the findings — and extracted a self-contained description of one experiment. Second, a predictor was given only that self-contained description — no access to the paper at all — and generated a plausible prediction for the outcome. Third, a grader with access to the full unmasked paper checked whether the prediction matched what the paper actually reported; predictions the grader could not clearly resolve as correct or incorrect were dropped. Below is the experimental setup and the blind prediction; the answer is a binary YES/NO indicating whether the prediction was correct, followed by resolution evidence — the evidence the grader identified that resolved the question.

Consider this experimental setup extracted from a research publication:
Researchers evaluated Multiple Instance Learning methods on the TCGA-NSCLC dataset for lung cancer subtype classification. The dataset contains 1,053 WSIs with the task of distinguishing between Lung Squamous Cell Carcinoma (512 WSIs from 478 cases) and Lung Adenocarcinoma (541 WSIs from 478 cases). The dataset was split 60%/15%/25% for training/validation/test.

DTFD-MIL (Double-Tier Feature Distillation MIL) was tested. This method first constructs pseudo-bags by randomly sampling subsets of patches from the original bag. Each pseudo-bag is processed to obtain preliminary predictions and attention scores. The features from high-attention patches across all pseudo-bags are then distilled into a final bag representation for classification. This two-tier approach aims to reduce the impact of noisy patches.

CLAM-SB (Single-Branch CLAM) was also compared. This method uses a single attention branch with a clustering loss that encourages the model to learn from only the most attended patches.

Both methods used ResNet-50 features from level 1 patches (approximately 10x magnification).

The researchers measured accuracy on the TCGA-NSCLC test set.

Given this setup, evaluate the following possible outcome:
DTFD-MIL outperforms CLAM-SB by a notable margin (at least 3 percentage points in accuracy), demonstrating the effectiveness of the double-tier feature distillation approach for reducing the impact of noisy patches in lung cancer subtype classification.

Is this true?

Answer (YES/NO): NO